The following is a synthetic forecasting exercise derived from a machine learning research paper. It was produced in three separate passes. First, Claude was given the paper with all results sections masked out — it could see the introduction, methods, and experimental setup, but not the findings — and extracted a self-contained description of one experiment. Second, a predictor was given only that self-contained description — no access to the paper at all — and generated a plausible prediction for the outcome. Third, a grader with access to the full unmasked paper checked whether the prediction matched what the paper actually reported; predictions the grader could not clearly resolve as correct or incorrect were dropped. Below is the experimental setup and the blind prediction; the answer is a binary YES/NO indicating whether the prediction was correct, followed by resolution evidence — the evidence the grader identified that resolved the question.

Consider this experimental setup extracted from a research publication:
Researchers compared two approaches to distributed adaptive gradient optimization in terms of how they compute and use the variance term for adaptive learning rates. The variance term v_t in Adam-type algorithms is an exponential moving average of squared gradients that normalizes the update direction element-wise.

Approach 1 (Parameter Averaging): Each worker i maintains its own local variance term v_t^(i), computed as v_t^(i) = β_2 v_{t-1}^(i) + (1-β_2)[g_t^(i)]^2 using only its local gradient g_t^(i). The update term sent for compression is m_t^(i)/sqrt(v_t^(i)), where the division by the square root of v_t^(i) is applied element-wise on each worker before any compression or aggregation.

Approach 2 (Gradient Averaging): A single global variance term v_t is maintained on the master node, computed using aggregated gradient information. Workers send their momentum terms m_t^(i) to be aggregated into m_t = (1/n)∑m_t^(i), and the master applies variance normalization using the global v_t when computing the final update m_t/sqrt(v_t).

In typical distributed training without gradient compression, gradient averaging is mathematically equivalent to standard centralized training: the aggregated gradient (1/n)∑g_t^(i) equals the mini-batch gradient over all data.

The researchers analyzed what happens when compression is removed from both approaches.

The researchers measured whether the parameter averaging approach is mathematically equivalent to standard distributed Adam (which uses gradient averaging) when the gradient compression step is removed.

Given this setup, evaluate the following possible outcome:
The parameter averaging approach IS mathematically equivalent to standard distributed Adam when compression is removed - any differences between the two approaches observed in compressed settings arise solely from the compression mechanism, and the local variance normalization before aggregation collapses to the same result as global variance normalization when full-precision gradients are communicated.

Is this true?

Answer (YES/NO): NO